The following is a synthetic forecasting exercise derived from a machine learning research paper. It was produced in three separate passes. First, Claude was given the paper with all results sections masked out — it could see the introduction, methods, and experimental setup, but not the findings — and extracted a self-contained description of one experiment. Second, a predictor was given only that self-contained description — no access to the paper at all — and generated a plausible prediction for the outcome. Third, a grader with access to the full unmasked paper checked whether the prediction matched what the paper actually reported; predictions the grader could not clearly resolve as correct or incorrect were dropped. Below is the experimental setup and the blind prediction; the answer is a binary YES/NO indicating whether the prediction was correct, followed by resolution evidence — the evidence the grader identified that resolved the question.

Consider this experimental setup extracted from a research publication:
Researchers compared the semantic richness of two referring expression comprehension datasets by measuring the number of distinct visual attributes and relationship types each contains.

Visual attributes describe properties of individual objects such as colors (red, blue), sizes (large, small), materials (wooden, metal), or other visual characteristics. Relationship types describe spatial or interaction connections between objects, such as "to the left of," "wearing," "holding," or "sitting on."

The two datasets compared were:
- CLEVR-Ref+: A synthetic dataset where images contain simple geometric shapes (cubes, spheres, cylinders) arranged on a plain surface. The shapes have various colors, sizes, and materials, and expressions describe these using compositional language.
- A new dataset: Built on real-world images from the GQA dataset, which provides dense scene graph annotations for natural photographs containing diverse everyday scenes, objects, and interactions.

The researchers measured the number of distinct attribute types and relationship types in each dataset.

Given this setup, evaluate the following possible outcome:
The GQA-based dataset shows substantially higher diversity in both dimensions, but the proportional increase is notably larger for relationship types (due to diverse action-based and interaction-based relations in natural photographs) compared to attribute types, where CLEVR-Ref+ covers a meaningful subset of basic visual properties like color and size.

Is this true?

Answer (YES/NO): NO